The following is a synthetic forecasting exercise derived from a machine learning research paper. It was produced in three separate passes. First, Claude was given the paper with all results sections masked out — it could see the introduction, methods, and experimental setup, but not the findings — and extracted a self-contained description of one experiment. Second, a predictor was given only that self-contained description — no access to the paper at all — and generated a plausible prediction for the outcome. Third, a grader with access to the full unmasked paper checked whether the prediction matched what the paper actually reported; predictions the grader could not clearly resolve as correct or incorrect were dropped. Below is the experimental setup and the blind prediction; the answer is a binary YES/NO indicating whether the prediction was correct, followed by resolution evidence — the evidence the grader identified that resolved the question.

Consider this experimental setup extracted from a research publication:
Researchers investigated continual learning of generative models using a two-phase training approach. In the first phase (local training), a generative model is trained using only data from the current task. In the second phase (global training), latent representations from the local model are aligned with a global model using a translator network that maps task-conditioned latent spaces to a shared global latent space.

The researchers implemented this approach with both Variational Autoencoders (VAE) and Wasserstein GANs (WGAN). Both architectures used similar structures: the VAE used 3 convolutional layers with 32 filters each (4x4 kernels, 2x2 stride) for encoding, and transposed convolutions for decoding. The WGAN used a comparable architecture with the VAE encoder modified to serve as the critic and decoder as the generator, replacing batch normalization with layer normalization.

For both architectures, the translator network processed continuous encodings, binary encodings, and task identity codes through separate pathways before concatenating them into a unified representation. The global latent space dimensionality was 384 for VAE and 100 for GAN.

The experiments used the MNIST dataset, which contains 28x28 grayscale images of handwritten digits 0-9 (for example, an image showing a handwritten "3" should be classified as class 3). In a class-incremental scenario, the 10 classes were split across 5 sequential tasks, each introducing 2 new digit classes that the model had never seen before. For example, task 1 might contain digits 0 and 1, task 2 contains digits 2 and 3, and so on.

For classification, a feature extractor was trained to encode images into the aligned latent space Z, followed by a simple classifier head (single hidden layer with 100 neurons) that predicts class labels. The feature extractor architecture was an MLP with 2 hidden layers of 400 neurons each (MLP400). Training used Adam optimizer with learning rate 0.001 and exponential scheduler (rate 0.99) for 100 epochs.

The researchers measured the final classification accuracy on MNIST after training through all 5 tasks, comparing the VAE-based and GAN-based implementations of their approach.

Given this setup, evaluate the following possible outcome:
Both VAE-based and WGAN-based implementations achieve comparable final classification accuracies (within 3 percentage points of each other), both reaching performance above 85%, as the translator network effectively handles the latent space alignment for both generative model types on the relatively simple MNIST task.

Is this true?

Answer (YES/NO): YES